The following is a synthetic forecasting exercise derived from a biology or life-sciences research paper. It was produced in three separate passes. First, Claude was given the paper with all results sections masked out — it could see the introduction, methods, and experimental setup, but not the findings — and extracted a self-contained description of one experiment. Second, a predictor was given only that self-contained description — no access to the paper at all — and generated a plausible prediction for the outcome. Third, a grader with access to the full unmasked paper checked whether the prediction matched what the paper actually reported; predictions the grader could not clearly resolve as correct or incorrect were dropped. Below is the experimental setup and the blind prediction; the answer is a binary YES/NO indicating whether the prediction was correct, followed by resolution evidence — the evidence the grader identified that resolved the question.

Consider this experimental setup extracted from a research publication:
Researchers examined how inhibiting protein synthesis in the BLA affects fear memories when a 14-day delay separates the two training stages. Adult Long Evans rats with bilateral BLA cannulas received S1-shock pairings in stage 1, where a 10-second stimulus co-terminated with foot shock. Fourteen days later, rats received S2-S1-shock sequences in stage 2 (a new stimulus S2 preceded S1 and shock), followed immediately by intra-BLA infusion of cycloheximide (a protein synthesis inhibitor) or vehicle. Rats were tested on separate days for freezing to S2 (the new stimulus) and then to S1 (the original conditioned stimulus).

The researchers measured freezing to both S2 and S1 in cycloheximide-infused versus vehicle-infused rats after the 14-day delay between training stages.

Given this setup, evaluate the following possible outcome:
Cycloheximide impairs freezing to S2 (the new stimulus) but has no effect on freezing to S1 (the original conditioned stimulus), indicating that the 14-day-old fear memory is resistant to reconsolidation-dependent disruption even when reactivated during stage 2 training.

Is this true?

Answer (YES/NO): YES